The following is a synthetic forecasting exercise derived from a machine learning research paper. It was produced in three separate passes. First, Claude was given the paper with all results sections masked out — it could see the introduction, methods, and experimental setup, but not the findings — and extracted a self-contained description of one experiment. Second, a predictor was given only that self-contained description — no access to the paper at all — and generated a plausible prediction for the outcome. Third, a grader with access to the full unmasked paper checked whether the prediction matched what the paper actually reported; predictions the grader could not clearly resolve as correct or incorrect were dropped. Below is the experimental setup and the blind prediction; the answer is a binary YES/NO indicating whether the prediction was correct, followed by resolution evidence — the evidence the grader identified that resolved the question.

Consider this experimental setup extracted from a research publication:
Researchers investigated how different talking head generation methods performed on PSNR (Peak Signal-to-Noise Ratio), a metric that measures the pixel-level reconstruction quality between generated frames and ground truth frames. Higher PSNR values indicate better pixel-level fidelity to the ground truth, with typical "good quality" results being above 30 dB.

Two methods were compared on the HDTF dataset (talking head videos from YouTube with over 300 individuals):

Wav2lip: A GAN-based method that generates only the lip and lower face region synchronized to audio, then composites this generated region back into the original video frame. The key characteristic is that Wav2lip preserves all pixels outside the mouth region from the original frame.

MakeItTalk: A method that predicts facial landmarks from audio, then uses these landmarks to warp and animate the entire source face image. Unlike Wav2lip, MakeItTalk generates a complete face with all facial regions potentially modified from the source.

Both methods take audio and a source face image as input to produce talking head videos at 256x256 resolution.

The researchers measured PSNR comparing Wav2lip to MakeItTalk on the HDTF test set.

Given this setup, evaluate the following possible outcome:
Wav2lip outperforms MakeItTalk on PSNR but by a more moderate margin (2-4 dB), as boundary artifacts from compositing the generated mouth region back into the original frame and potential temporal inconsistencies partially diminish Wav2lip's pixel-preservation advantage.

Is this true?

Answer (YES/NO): NO